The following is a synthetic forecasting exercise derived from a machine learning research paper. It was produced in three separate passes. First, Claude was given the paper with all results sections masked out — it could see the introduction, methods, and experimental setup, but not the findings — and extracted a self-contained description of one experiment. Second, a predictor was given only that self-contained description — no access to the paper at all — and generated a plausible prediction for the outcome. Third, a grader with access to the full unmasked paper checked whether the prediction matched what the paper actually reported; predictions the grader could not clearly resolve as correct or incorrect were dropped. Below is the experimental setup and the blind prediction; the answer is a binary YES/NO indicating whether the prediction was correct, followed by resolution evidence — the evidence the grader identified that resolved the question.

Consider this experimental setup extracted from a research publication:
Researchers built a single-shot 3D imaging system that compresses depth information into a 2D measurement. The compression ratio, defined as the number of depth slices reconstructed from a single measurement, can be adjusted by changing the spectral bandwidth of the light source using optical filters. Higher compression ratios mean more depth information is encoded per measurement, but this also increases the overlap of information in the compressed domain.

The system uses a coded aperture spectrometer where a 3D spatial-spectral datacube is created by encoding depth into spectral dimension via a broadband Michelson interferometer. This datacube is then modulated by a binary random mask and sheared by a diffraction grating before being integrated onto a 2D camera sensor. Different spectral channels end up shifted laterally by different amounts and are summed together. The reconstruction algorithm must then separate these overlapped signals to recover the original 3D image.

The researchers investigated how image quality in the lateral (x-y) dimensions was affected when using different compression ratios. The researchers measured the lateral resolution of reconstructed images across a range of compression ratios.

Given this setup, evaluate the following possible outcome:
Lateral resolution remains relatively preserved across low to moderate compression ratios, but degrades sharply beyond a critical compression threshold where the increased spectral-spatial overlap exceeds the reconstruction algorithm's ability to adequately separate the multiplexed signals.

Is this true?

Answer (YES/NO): NO